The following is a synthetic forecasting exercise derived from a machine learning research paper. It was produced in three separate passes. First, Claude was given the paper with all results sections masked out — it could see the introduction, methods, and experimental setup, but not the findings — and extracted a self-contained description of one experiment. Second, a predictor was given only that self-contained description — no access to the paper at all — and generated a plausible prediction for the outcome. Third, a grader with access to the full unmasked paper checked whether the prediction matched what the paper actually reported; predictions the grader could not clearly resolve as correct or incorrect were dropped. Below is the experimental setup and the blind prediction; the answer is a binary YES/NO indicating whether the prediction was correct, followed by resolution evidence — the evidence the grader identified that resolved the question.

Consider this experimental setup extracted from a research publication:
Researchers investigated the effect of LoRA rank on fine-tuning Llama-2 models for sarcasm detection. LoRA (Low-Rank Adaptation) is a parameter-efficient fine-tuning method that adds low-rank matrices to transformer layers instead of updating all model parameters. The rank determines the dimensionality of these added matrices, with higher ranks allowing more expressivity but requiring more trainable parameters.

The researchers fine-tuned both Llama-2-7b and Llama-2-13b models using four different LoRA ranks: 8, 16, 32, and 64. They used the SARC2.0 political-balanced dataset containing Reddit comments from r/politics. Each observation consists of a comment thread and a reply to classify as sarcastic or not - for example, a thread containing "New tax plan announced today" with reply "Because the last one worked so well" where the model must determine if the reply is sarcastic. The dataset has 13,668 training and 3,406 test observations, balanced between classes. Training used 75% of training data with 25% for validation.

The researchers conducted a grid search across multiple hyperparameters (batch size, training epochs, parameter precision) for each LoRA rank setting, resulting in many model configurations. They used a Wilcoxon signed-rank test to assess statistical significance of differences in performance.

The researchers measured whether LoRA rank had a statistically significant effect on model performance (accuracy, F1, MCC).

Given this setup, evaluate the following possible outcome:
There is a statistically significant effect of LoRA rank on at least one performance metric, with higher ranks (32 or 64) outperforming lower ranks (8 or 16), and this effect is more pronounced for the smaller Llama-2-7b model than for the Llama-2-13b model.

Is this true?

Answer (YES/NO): NO